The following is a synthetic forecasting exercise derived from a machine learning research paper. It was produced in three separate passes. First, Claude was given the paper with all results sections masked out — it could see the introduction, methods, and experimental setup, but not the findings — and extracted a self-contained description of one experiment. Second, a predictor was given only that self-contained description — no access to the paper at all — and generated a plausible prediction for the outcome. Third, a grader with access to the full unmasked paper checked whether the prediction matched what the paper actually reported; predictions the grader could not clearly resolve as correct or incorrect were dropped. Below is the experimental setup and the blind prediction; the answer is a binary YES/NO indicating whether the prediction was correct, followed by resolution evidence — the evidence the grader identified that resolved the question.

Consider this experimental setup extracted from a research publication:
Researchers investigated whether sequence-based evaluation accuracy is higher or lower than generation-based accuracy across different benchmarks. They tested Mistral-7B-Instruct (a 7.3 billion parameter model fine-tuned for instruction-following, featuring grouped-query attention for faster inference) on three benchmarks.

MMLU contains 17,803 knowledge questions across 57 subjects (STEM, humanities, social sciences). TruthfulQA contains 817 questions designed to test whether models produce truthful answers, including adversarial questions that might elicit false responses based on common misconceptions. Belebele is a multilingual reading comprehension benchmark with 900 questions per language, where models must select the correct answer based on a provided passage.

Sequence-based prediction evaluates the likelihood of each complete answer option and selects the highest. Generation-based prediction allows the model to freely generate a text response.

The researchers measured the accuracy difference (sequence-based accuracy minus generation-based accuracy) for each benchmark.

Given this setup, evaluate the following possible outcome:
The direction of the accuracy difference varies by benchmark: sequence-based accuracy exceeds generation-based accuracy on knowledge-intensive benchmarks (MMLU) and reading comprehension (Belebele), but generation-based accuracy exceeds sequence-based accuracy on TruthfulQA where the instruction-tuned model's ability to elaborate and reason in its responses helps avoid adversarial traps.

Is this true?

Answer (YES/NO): YES